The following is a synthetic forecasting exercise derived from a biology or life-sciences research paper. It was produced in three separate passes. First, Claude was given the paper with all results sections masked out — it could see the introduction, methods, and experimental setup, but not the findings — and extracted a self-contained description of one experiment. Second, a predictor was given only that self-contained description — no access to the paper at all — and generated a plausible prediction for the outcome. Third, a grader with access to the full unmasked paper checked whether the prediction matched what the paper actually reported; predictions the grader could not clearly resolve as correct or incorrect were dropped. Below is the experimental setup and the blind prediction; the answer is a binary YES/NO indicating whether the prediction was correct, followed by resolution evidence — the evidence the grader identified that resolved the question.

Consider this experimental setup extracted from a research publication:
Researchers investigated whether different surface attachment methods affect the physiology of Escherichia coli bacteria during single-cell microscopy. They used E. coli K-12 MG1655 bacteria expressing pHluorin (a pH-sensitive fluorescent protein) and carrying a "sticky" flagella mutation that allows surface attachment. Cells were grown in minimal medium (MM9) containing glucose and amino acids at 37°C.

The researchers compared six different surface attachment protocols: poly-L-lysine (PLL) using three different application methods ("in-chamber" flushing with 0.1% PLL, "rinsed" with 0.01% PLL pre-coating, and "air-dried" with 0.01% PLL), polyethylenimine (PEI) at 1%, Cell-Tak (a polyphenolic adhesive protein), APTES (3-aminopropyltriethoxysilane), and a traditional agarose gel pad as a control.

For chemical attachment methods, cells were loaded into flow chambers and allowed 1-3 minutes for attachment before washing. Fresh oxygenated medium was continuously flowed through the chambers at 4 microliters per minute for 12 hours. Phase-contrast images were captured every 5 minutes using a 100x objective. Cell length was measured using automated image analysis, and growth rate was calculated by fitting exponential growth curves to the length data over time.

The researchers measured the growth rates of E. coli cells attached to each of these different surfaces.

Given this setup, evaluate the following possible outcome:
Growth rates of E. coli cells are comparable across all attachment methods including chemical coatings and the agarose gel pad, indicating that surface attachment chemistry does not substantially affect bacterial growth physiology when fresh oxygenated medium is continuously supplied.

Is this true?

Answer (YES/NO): YES